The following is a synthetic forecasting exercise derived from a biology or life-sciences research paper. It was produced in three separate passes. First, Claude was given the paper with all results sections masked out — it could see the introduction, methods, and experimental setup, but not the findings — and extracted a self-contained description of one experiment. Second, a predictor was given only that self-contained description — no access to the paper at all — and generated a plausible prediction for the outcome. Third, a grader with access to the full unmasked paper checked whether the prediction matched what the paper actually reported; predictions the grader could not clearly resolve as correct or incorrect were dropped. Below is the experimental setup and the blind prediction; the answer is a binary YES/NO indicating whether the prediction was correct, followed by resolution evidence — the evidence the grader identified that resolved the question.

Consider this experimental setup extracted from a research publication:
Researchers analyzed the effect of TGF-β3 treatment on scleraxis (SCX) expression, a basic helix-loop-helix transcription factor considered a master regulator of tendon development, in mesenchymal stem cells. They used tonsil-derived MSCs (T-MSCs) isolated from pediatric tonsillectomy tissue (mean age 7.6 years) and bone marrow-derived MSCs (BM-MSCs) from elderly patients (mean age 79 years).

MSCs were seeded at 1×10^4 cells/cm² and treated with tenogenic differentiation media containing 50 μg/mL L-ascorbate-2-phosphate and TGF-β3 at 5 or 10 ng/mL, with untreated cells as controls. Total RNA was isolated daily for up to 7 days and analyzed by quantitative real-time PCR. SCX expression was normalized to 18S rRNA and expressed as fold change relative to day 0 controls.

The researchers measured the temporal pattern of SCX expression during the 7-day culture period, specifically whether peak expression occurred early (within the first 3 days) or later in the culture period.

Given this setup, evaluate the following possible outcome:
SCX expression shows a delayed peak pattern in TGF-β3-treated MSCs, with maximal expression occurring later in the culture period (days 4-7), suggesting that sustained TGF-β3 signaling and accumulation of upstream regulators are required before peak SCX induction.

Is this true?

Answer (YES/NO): NO